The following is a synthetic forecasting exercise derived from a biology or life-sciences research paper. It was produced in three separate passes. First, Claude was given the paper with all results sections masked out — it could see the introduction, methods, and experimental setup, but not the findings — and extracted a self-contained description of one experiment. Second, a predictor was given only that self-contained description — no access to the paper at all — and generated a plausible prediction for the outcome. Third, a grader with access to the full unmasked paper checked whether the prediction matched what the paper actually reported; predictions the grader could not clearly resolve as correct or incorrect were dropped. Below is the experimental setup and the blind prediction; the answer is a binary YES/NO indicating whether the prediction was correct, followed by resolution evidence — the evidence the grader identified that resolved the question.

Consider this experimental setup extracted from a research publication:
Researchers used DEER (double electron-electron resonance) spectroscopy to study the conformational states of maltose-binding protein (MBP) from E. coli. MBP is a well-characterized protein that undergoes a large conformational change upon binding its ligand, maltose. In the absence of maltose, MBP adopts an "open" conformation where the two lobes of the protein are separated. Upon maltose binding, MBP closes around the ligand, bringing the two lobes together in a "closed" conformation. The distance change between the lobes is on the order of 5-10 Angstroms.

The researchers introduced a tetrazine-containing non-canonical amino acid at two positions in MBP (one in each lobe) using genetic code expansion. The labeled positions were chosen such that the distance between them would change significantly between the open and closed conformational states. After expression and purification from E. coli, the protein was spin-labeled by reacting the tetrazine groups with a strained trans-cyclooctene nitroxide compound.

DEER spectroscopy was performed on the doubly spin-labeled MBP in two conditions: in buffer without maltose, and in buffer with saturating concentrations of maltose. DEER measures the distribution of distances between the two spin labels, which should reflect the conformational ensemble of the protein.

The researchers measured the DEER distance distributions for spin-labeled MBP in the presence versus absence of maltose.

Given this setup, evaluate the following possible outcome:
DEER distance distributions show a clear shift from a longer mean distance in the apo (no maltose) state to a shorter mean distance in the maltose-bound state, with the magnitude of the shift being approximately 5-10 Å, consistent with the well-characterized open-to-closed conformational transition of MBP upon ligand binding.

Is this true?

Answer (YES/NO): YES